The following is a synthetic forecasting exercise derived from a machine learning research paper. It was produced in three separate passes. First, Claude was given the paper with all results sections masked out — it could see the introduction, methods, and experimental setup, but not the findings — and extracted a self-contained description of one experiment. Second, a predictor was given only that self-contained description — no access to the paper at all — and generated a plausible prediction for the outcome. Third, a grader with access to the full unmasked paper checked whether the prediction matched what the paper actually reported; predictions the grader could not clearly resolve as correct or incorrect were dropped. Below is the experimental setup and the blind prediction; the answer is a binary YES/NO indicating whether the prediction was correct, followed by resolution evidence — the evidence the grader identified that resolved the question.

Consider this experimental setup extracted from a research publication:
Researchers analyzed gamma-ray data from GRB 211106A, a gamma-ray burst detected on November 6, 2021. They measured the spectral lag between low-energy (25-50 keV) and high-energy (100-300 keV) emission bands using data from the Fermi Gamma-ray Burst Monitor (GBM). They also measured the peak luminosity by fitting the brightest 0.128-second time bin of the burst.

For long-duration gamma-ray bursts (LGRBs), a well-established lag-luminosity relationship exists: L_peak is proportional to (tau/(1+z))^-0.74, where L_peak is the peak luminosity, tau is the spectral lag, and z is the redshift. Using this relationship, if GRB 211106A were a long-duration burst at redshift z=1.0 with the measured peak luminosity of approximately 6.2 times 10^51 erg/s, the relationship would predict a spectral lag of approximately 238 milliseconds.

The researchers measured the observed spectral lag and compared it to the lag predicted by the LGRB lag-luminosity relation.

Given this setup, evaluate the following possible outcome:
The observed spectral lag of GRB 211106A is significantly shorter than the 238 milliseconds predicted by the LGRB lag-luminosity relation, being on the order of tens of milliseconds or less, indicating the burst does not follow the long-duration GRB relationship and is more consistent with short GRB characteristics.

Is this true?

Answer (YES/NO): YES